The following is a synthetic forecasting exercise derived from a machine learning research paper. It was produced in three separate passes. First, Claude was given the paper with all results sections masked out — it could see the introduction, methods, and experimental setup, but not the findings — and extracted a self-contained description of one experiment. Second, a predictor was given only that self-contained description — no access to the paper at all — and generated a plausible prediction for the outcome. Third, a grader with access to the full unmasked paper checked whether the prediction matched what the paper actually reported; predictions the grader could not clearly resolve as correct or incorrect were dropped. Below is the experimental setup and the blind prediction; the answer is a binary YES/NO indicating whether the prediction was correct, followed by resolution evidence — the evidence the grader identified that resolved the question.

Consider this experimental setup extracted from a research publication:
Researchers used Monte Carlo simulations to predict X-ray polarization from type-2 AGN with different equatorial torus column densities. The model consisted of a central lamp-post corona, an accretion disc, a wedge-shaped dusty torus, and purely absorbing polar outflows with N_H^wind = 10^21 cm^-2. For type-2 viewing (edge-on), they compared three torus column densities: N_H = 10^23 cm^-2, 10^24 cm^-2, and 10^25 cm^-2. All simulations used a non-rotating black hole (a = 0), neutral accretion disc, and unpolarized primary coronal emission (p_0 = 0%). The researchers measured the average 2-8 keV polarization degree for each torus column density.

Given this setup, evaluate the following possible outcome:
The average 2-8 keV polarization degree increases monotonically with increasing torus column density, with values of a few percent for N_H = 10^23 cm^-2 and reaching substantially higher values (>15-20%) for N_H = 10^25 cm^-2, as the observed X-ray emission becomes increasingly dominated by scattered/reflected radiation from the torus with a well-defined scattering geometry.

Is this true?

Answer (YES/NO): NO